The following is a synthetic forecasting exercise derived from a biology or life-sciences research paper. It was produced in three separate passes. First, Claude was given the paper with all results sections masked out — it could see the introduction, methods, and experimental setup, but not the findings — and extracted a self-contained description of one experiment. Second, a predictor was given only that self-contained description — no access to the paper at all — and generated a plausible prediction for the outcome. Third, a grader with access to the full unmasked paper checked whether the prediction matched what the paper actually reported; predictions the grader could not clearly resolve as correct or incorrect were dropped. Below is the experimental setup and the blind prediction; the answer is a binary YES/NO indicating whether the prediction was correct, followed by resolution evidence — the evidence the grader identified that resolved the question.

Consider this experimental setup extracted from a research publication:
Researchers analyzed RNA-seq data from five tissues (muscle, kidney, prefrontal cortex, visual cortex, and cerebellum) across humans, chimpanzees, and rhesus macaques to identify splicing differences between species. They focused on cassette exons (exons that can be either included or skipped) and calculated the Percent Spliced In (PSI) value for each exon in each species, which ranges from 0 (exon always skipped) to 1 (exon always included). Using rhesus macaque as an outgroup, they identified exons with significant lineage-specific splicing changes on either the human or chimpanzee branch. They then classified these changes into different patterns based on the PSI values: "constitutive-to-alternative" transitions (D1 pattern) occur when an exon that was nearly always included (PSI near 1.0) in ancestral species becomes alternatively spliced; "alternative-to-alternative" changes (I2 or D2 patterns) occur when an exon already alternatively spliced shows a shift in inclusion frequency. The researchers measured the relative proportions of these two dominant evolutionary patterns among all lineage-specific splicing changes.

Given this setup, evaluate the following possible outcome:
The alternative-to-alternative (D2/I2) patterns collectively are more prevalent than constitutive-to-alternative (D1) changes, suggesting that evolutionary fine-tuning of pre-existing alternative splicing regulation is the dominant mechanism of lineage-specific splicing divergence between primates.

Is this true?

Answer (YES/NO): NO